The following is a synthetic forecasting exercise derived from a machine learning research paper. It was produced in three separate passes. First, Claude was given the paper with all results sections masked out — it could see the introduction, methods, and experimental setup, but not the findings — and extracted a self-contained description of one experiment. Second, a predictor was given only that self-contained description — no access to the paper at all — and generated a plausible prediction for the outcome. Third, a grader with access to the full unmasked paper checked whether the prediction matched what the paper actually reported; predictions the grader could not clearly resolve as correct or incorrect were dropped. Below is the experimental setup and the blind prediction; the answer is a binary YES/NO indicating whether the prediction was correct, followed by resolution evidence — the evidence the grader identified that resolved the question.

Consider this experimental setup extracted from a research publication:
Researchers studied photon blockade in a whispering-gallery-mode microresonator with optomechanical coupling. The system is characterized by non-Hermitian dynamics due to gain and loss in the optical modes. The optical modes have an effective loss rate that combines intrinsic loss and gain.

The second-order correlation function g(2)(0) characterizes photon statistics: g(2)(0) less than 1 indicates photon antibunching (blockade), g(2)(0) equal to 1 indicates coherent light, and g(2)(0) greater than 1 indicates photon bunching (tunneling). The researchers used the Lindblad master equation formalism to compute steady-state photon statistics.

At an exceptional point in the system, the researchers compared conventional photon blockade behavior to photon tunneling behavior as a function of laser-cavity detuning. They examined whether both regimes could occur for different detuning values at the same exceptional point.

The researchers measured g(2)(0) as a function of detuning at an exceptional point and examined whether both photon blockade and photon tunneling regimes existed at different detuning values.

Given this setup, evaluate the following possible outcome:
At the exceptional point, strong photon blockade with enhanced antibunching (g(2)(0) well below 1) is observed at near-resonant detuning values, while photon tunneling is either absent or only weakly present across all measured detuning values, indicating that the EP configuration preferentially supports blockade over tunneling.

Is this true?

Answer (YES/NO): NO